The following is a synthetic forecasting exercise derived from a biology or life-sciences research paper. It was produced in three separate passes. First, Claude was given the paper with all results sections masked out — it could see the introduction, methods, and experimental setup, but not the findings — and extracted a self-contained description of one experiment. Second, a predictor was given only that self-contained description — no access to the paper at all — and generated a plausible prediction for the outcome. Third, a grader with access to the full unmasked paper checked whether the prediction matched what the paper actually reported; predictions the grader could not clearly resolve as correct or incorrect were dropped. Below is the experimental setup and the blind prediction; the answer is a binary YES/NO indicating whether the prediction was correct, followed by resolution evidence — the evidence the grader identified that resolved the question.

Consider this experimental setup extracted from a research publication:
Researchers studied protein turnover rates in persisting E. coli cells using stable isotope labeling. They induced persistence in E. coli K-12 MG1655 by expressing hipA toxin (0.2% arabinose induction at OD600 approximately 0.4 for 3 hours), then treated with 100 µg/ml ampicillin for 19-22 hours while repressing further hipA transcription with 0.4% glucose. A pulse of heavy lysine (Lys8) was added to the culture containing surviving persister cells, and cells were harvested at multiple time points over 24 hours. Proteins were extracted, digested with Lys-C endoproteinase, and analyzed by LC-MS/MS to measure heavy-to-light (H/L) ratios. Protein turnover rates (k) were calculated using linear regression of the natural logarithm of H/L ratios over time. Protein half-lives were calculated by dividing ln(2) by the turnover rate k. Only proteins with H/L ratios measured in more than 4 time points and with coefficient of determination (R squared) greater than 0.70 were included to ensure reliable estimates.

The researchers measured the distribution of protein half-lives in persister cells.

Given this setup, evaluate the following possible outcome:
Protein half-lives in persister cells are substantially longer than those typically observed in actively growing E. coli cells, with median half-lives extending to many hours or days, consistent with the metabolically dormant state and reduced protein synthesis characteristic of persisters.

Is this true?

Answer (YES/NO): YES